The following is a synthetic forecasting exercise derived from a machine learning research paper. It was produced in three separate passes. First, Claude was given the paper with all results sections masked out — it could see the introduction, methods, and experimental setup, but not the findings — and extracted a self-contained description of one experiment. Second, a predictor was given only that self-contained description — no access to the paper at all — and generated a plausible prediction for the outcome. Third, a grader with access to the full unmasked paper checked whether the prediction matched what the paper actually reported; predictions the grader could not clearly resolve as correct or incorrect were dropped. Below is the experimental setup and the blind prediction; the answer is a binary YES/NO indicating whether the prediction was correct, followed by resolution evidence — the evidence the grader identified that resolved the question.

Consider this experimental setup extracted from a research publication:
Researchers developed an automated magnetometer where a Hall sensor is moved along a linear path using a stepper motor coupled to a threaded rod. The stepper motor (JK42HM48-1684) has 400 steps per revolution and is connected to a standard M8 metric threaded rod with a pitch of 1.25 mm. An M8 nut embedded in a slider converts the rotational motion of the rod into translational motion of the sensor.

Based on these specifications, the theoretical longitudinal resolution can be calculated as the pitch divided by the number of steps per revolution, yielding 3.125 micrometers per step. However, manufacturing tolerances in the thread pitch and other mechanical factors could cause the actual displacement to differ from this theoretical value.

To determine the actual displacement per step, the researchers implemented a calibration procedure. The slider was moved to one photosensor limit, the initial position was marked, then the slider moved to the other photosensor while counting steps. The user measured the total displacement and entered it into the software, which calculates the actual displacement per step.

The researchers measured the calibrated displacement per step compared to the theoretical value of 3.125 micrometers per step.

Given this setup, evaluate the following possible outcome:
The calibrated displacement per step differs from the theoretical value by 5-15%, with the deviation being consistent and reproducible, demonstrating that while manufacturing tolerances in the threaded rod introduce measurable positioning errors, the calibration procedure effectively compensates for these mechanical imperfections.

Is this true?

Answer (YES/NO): NO